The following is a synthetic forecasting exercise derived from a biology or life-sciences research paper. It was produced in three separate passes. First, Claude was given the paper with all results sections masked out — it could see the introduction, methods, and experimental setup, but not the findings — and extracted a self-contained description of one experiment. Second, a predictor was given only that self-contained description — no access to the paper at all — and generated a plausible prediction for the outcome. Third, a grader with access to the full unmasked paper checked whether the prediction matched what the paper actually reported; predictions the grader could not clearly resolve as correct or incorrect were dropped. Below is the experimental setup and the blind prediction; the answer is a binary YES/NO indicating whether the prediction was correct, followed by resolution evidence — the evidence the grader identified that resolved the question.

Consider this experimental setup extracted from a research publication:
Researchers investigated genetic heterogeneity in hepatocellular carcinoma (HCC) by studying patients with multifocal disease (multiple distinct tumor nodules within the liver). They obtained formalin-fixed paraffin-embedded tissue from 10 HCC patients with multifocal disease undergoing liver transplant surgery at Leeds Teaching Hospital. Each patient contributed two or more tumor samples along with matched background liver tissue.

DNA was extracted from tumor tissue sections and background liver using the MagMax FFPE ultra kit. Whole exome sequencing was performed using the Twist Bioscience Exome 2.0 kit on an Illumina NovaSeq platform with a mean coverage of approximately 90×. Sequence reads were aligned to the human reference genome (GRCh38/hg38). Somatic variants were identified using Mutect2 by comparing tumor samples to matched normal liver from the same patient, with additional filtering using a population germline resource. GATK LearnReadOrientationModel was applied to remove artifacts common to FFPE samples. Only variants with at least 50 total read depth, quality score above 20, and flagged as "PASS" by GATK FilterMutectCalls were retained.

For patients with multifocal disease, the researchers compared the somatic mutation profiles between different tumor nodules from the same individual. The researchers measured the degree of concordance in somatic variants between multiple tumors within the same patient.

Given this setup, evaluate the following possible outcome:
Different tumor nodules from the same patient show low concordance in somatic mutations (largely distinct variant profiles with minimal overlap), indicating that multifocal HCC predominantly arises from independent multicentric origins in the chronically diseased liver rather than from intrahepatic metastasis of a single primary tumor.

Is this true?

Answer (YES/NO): NO